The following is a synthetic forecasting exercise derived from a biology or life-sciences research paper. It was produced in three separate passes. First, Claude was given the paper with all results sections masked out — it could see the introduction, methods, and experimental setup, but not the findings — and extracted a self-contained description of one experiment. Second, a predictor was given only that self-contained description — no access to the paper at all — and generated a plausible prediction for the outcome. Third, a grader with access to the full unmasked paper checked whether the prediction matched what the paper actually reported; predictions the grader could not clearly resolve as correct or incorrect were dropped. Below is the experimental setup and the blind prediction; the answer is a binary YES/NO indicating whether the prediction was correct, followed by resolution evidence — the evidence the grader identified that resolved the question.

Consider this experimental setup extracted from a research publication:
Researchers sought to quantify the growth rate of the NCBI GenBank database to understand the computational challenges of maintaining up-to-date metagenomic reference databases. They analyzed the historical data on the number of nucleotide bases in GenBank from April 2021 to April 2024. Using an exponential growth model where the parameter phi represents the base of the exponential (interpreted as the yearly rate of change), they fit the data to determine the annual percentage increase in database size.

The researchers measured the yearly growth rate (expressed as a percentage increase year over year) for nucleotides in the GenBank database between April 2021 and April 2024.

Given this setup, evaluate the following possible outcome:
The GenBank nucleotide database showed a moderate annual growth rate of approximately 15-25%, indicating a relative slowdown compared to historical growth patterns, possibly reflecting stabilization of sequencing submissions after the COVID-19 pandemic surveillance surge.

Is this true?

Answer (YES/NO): NO